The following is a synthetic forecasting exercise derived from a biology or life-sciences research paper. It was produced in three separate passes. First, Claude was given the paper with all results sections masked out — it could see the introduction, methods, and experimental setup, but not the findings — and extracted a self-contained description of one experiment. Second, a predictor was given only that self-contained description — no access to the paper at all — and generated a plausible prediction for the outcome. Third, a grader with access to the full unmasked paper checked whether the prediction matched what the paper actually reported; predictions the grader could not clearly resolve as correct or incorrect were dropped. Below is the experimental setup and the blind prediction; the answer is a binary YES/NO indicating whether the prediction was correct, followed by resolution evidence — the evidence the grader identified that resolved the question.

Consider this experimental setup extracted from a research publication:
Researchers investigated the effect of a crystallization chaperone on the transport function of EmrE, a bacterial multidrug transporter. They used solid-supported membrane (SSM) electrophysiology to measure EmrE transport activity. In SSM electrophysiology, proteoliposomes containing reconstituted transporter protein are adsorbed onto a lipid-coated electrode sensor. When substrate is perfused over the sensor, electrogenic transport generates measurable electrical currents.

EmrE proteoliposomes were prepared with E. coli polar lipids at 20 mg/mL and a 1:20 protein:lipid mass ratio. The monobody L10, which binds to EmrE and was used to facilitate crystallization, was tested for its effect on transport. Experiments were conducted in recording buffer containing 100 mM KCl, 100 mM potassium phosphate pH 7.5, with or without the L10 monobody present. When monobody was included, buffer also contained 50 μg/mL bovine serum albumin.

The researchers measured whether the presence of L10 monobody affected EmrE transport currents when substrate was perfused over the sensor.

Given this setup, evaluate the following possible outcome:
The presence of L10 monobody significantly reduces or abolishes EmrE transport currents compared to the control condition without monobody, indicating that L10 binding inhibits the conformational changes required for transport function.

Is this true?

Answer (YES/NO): NO